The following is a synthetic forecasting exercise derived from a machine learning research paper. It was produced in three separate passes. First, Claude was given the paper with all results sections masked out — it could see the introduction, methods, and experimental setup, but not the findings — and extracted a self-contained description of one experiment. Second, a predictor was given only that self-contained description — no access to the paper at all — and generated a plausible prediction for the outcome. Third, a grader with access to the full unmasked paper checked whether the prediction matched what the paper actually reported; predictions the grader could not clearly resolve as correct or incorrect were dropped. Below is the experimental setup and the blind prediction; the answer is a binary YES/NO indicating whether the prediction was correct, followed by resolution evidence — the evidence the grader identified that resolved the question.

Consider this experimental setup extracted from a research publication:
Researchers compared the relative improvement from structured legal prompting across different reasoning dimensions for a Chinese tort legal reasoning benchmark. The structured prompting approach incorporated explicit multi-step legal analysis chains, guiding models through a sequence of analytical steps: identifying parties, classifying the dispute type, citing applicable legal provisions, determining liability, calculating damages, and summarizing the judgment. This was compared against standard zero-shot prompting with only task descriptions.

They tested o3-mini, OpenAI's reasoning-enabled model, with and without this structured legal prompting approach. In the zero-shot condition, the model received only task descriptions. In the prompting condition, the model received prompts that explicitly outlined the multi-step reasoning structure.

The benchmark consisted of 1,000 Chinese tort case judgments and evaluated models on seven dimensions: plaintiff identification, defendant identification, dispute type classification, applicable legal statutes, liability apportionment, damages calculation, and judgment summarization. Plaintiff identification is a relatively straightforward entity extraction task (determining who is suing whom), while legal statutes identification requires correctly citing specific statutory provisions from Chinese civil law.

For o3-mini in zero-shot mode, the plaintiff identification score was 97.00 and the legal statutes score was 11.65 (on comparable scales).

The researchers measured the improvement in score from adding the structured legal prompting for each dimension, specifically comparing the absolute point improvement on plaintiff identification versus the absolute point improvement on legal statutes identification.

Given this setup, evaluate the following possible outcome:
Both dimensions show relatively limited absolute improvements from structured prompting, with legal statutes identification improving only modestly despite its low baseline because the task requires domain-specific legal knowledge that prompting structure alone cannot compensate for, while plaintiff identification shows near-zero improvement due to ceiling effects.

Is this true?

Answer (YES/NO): NO